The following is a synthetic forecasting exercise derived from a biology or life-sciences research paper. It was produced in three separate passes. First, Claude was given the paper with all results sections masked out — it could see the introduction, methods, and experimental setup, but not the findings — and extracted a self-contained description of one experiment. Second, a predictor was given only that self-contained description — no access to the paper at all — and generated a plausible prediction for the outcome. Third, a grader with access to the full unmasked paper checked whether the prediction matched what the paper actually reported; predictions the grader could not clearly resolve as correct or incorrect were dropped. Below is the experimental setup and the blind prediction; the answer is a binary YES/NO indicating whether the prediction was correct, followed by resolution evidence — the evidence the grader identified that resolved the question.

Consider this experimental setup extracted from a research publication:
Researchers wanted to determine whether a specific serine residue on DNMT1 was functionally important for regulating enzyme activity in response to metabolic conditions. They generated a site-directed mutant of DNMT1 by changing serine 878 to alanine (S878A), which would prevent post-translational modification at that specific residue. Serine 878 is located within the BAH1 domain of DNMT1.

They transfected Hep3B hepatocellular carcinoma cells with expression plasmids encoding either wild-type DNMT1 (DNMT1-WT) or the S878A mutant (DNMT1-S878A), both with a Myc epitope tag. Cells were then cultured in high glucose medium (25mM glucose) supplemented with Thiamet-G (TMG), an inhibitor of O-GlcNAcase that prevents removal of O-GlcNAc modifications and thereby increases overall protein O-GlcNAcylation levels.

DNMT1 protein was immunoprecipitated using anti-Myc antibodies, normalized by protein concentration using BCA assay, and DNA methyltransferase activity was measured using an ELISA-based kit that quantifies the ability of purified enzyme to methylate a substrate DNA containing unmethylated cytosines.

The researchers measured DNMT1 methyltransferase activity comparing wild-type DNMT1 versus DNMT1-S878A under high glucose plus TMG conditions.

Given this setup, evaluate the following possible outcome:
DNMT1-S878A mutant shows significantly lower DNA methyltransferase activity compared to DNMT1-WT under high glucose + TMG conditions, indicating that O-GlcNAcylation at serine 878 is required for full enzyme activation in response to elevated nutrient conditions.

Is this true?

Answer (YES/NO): NO